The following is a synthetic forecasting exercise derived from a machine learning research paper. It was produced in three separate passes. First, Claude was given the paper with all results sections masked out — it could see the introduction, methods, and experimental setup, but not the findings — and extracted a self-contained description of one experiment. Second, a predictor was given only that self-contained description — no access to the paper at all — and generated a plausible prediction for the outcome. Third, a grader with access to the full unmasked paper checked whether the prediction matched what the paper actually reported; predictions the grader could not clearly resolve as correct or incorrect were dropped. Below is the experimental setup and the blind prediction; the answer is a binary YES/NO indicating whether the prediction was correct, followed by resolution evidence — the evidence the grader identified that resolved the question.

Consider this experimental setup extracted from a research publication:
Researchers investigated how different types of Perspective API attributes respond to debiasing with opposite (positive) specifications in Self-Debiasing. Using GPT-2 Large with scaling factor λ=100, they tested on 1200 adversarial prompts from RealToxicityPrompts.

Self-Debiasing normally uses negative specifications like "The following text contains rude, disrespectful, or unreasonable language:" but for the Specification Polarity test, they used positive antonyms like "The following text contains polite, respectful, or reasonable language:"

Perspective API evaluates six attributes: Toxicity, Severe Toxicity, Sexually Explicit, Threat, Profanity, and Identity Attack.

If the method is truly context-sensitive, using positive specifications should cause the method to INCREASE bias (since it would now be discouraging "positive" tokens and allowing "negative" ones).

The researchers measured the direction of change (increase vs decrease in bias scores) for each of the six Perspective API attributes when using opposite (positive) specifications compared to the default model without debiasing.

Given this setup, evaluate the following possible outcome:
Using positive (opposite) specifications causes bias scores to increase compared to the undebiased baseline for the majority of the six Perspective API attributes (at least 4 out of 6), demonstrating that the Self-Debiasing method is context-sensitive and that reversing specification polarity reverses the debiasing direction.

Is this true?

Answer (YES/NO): NO